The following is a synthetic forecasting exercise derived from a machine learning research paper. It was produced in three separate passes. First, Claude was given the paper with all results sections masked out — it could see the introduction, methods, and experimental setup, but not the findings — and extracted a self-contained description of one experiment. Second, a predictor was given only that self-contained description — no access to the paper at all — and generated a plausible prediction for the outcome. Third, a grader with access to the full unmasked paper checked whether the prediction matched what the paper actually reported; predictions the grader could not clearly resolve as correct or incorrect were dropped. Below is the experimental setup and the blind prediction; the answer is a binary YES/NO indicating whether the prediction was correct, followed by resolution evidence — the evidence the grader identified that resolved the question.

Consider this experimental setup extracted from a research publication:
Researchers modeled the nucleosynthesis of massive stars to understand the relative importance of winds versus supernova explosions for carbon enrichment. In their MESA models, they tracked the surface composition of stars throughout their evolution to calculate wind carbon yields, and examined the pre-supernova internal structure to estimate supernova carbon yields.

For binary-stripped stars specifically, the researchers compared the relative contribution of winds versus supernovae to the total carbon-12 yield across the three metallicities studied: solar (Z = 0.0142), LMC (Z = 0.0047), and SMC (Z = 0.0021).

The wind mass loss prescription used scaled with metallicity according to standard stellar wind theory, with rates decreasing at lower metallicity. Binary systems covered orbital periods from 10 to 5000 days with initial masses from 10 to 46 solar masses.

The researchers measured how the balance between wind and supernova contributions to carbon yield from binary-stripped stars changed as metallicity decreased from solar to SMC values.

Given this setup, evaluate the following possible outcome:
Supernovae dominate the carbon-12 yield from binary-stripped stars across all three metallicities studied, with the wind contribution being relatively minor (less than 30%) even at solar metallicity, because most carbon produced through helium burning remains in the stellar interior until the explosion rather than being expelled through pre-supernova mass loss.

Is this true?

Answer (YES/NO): YES